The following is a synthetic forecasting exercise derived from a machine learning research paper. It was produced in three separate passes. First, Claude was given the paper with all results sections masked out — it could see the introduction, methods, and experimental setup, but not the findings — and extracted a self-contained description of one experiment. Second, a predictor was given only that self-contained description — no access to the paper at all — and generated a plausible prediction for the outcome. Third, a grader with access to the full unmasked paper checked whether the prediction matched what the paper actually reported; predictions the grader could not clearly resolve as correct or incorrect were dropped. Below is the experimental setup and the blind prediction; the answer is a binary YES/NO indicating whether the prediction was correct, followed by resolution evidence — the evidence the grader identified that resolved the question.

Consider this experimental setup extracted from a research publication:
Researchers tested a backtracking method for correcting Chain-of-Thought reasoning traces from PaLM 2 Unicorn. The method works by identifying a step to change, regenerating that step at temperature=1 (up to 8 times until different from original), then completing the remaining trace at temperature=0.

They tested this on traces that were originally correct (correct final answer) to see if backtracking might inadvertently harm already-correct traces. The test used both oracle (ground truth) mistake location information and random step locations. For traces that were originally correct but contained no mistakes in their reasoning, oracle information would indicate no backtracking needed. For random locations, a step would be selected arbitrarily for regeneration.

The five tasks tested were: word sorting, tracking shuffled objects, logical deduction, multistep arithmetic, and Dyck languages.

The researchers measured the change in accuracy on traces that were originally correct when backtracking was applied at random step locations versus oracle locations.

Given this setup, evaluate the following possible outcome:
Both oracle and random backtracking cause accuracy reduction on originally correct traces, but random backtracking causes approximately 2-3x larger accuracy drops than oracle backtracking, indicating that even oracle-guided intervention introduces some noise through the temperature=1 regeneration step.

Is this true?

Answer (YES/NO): NO